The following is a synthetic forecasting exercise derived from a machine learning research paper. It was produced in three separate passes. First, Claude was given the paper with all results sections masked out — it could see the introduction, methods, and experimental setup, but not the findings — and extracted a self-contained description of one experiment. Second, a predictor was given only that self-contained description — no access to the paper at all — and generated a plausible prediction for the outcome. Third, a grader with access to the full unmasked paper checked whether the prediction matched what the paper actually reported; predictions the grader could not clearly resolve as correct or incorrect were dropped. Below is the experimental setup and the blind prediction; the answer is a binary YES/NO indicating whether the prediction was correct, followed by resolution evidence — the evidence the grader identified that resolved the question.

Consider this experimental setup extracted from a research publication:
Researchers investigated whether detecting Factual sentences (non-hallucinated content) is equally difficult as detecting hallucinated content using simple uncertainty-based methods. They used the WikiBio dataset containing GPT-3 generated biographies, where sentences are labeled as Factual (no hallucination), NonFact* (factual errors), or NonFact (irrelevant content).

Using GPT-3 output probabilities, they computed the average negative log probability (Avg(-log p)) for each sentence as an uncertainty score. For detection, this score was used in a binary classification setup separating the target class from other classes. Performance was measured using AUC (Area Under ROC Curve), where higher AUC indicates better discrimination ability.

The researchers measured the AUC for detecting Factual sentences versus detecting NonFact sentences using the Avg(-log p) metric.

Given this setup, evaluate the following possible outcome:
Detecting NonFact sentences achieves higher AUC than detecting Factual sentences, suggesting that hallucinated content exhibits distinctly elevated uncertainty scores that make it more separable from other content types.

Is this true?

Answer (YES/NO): YES